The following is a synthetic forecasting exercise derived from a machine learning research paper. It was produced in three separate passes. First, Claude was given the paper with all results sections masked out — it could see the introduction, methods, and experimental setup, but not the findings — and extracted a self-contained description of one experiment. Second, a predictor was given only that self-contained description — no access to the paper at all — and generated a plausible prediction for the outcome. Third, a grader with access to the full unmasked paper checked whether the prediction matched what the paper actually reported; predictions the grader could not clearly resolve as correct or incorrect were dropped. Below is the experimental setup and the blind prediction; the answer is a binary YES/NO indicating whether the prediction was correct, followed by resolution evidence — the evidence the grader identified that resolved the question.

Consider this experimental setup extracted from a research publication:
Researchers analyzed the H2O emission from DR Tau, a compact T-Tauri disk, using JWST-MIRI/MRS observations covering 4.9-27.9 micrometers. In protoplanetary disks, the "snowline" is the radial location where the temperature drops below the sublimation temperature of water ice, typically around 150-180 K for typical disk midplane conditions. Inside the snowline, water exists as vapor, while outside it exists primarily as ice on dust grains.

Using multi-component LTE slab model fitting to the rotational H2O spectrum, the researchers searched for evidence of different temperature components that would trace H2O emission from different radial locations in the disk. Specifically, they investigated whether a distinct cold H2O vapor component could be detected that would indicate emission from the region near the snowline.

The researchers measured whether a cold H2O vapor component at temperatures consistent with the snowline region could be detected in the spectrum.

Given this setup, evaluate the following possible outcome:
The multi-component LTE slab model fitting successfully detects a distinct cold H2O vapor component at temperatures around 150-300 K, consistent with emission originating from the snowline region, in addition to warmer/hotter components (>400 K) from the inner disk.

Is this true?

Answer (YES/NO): YES